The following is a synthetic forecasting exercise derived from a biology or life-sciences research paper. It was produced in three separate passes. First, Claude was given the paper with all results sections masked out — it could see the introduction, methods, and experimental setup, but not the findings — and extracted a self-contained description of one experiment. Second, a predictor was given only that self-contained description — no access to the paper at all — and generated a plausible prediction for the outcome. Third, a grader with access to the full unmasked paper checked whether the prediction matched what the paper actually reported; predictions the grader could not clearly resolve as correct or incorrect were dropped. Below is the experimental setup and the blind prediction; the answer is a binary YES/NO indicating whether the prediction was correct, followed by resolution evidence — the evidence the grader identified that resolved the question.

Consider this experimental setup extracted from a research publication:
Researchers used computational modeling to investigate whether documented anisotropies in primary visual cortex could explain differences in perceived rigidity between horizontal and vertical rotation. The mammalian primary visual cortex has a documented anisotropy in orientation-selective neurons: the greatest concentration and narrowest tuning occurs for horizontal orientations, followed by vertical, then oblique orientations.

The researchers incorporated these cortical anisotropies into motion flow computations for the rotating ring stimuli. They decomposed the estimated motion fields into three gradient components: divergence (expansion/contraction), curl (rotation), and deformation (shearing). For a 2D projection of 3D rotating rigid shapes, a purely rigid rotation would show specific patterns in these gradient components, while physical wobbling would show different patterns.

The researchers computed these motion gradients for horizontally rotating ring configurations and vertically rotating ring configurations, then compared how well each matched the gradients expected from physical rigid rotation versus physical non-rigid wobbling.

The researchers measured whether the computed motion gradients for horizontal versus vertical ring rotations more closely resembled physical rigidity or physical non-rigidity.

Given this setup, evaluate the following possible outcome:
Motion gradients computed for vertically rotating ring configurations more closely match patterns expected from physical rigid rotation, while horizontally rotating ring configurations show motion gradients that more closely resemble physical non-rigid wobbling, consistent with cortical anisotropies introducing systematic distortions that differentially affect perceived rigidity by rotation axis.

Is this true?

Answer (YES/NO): NO